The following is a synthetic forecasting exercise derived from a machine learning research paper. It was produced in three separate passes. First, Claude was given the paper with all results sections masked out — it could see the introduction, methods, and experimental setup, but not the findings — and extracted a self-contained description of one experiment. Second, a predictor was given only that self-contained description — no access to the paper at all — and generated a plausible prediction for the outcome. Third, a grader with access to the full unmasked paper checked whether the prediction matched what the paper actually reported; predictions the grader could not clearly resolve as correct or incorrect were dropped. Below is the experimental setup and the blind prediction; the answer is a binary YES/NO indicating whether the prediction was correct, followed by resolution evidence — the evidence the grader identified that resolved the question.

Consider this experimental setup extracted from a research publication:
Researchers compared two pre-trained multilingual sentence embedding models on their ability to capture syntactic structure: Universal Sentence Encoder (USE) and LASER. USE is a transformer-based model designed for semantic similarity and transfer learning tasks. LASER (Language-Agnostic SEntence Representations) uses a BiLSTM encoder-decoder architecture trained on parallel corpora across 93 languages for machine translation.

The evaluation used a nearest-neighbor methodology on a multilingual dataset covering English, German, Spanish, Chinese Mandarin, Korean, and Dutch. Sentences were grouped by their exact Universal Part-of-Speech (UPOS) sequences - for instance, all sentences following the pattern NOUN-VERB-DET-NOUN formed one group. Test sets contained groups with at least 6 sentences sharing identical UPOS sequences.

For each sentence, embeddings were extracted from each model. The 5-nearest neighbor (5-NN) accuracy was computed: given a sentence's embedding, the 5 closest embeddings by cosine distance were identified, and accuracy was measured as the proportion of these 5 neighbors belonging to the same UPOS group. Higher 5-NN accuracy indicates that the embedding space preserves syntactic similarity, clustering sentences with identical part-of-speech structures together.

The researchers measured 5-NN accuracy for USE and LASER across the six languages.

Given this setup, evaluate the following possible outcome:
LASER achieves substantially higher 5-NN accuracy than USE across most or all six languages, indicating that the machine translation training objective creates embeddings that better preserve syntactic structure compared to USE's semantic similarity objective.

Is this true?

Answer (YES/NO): YES